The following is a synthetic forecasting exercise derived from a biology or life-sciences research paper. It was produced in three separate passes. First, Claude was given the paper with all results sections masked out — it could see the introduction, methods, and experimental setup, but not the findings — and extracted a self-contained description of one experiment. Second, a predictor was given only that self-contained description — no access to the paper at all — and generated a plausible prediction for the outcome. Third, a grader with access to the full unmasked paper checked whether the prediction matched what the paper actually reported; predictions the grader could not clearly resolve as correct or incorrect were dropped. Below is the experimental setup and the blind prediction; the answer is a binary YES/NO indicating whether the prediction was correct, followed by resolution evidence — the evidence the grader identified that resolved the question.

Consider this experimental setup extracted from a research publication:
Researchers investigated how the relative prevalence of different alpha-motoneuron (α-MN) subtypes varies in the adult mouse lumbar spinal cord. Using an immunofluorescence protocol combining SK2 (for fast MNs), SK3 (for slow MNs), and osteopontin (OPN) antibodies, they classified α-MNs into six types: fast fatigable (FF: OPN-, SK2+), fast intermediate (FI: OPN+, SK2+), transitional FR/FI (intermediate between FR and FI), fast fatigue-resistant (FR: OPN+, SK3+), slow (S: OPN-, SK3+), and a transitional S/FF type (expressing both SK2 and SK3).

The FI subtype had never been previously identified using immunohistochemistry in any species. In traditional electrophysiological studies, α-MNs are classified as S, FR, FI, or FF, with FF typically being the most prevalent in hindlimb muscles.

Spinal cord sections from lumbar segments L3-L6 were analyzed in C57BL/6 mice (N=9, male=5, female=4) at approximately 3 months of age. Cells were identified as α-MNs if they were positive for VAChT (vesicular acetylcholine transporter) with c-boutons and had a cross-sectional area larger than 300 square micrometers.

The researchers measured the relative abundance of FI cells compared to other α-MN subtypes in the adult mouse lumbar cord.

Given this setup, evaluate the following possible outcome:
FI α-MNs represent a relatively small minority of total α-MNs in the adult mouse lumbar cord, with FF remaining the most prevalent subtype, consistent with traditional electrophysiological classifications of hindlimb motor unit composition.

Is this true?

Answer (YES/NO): NO